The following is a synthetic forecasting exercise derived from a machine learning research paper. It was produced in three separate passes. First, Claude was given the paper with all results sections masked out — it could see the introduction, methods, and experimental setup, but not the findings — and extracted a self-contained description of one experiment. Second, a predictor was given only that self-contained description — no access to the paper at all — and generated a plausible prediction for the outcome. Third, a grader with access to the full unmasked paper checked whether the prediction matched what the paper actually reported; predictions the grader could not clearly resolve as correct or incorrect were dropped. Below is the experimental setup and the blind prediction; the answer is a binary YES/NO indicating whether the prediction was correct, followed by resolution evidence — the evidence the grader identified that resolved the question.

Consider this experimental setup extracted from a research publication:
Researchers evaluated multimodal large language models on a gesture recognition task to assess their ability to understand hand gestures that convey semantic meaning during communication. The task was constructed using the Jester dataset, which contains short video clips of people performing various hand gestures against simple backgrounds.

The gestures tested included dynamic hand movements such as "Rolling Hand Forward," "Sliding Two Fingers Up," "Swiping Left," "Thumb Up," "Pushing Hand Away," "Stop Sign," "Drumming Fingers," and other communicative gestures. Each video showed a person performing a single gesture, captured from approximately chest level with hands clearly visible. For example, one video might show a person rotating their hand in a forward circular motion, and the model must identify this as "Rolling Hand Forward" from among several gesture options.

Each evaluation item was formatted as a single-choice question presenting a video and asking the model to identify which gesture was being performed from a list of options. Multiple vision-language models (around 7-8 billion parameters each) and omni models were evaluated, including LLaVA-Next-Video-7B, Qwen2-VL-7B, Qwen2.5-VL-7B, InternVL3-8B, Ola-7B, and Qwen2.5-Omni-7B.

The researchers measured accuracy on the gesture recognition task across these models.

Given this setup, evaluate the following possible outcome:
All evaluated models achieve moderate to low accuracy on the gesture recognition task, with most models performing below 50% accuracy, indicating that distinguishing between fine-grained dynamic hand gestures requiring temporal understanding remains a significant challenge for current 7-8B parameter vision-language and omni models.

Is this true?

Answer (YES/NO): YES